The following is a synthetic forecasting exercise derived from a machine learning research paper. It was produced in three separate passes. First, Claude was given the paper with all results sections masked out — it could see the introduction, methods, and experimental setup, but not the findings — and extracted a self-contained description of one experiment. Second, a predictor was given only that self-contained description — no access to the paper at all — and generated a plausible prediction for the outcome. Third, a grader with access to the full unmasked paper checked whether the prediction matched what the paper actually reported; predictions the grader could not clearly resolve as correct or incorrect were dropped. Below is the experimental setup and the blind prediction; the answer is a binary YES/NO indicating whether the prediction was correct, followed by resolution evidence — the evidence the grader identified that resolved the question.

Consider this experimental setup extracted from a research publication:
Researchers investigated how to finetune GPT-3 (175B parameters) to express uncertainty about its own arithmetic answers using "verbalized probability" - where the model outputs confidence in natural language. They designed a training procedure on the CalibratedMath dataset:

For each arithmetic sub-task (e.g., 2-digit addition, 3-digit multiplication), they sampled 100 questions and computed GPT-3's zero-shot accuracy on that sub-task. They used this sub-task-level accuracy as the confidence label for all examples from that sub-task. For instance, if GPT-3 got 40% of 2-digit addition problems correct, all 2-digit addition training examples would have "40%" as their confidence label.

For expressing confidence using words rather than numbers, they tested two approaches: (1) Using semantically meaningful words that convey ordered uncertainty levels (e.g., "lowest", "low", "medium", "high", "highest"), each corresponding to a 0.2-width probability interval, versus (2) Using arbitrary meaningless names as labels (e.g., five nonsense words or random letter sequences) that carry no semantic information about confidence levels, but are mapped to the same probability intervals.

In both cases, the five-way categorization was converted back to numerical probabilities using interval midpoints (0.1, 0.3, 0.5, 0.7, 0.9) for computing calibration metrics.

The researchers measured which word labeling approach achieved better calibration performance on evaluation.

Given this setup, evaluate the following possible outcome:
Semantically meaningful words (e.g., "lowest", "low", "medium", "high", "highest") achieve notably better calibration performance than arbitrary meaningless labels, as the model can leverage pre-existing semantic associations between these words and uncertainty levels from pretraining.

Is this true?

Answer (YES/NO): NO